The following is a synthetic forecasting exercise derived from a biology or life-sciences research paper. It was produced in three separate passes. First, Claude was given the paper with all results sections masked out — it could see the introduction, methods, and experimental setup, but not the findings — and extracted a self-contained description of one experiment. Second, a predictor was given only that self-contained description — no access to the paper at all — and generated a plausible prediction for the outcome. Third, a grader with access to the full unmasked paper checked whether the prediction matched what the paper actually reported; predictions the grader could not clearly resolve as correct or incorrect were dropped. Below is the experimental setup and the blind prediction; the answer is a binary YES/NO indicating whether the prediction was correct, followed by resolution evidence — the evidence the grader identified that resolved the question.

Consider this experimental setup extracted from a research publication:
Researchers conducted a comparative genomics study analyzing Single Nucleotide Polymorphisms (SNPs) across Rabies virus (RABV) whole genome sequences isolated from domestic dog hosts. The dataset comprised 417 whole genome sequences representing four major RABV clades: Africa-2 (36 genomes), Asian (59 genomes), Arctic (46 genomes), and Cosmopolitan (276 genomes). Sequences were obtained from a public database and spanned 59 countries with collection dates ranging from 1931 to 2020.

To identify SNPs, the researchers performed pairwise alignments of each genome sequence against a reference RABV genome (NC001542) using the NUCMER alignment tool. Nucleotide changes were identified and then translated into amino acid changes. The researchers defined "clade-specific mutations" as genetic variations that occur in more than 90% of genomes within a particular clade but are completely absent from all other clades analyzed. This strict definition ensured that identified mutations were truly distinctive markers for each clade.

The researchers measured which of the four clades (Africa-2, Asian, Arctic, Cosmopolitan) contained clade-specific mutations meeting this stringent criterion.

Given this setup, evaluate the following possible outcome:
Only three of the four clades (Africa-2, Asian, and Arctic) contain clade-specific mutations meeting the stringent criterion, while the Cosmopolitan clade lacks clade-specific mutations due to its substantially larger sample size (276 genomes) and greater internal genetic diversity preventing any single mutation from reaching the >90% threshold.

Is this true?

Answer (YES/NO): YES